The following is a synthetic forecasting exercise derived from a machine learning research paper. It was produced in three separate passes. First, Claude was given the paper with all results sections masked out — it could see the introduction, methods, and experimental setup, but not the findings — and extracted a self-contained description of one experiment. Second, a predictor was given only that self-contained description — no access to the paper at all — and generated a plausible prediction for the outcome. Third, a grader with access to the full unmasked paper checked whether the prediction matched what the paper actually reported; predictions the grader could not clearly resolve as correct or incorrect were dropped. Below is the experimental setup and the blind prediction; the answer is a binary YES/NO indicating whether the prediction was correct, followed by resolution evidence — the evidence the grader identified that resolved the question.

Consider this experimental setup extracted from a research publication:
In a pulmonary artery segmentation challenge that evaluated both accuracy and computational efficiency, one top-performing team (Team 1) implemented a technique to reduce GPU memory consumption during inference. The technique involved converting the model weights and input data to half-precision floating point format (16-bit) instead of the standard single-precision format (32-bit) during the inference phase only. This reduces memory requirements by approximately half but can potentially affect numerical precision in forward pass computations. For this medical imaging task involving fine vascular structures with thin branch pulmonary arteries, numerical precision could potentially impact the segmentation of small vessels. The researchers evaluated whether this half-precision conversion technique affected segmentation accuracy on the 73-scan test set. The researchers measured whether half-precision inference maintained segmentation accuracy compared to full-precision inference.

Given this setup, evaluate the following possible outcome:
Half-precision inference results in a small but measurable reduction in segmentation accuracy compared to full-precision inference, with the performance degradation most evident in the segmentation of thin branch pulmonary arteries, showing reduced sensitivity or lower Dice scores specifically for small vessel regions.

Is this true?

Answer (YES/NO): NO